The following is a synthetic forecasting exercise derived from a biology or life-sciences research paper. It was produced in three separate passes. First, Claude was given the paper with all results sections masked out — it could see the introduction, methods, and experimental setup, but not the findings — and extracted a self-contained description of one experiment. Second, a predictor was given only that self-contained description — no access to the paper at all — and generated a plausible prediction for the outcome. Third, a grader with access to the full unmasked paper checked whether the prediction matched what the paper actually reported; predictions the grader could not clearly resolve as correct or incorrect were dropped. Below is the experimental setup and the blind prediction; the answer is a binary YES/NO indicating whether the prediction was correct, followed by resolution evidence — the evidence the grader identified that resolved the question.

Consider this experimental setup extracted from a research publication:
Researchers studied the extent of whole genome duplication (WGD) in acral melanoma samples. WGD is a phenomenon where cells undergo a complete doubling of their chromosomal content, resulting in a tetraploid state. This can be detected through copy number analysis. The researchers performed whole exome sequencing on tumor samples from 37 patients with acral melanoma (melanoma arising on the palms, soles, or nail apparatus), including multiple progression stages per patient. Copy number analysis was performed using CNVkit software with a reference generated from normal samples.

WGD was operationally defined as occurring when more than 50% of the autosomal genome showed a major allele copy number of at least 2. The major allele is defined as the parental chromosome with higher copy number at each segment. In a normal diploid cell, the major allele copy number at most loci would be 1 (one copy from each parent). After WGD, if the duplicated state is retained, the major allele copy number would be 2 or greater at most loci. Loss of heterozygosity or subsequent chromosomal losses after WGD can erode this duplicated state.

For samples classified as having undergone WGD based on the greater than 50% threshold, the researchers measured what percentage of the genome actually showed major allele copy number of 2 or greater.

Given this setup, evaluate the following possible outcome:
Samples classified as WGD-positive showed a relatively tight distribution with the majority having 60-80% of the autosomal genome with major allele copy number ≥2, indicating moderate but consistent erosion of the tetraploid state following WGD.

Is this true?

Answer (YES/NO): NO